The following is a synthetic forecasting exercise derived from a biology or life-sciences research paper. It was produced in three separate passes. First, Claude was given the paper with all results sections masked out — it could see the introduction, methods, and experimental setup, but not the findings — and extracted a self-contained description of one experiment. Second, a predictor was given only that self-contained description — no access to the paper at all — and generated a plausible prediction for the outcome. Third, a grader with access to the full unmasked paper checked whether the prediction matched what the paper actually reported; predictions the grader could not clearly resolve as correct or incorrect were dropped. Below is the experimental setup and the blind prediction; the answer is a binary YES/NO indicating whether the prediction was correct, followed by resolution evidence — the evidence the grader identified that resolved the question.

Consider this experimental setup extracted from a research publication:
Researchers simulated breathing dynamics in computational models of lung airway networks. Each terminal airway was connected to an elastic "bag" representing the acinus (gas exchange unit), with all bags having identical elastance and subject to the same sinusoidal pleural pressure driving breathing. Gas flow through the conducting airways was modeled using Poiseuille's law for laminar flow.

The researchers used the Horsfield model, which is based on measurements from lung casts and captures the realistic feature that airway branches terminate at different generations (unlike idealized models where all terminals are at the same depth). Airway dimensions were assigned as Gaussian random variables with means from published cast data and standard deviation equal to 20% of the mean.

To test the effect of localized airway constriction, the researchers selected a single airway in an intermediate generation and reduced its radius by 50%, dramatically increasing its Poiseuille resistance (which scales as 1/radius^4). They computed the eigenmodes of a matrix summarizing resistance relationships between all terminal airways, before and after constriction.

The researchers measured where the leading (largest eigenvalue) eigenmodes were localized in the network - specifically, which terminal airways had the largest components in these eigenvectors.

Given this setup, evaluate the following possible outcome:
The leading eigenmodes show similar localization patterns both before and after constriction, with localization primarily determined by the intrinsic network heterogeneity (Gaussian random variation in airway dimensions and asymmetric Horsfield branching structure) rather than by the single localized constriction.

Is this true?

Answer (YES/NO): NO